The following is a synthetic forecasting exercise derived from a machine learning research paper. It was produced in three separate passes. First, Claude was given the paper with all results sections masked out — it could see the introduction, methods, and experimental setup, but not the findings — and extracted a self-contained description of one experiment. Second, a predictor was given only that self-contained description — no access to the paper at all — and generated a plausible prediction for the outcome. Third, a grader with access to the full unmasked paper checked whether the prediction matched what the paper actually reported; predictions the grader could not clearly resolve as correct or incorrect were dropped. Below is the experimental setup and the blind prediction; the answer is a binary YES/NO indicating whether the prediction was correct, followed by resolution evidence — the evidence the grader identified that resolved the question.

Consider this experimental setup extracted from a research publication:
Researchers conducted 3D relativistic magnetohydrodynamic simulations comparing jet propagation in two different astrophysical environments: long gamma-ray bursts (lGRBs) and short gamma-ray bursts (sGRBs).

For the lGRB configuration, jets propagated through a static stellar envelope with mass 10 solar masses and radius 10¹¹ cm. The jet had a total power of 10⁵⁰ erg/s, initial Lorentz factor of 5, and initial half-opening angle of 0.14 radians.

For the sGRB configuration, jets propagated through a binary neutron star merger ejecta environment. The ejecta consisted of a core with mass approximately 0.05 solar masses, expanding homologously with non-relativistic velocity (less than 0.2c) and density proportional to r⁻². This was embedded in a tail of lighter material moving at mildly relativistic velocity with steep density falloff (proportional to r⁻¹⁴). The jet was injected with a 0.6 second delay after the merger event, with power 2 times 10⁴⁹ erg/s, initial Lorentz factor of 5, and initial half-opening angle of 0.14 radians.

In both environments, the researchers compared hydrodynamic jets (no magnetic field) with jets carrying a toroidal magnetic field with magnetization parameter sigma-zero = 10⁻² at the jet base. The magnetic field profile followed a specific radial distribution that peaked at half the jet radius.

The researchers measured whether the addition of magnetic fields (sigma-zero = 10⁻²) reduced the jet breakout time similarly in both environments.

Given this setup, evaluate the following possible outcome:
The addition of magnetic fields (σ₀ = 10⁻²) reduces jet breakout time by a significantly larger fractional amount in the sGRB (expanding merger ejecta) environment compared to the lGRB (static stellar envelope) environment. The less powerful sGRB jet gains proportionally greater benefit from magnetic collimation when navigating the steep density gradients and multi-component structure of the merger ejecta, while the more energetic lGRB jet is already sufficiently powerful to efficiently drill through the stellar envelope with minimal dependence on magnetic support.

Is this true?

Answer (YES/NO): NO